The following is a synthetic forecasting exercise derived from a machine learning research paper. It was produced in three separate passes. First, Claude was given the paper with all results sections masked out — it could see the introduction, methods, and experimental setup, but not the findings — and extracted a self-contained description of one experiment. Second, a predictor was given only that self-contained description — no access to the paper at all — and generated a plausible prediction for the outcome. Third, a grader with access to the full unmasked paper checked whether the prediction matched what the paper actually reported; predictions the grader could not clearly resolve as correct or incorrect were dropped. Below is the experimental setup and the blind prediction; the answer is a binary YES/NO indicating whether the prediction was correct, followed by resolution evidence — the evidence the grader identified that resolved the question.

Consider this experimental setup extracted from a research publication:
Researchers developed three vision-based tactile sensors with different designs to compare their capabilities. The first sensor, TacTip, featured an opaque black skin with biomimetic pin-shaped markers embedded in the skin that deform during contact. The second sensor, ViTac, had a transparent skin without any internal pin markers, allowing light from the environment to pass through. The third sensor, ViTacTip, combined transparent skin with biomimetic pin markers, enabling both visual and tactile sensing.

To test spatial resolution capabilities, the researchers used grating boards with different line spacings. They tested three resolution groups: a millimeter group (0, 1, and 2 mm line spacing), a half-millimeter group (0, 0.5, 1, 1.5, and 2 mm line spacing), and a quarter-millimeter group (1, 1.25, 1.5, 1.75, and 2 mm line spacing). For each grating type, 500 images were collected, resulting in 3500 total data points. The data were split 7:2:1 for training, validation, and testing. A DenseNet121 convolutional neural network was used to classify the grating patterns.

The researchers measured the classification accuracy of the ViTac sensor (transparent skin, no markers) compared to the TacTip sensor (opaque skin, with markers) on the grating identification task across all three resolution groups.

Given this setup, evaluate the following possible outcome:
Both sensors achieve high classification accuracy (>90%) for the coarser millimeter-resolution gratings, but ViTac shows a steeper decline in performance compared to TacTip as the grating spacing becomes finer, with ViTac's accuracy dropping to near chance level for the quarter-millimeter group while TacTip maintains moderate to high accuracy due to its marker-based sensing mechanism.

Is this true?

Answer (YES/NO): NO